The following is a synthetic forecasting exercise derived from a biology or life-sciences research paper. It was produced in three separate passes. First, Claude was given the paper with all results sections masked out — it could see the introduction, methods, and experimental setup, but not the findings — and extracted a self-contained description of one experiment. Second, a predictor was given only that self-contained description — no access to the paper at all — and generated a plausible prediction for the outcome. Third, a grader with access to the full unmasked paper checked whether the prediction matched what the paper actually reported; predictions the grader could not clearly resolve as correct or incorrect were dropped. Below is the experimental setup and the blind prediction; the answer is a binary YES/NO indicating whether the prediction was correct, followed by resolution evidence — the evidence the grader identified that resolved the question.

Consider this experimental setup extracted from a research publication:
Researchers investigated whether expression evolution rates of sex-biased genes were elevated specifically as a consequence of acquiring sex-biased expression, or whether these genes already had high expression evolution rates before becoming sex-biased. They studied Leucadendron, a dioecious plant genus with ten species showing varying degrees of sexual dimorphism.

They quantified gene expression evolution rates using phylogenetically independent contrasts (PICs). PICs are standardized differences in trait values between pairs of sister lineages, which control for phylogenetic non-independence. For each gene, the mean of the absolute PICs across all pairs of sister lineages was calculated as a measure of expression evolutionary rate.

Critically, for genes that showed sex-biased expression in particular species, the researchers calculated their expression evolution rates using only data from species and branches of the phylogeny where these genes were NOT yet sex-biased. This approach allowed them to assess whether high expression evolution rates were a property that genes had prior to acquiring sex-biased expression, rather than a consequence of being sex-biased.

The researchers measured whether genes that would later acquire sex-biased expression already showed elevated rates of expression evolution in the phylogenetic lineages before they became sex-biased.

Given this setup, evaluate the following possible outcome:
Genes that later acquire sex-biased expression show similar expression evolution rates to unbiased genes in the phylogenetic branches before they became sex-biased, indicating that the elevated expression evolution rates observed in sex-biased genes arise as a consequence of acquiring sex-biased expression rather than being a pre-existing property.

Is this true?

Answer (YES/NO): NO